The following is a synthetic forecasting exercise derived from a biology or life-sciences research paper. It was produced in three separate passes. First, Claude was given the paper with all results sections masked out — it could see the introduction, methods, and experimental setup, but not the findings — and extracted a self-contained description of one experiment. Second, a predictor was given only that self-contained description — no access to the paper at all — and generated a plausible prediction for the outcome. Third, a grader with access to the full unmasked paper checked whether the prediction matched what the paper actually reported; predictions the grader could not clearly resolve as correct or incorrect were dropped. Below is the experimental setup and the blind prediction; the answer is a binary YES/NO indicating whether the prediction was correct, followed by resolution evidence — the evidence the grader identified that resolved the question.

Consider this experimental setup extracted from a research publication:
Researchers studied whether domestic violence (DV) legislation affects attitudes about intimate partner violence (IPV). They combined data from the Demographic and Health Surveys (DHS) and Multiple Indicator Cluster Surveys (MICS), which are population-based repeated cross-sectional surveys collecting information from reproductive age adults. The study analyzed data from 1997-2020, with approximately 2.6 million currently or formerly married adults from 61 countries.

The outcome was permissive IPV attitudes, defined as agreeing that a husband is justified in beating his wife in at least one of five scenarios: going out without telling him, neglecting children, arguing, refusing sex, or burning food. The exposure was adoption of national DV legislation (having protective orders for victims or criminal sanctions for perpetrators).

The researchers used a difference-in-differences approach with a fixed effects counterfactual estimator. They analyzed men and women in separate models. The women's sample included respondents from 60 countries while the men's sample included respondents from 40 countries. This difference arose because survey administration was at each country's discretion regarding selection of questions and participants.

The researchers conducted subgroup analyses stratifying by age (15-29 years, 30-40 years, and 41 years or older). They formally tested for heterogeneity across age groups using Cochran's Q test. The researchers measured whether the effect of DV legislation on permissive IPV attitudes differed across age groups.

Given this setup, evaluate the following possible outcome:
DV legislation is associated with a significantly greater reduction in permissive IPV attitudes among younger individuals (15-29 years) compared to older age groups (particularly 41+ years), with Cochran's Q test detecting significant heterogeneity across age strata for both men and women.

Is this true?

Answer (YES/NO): NO